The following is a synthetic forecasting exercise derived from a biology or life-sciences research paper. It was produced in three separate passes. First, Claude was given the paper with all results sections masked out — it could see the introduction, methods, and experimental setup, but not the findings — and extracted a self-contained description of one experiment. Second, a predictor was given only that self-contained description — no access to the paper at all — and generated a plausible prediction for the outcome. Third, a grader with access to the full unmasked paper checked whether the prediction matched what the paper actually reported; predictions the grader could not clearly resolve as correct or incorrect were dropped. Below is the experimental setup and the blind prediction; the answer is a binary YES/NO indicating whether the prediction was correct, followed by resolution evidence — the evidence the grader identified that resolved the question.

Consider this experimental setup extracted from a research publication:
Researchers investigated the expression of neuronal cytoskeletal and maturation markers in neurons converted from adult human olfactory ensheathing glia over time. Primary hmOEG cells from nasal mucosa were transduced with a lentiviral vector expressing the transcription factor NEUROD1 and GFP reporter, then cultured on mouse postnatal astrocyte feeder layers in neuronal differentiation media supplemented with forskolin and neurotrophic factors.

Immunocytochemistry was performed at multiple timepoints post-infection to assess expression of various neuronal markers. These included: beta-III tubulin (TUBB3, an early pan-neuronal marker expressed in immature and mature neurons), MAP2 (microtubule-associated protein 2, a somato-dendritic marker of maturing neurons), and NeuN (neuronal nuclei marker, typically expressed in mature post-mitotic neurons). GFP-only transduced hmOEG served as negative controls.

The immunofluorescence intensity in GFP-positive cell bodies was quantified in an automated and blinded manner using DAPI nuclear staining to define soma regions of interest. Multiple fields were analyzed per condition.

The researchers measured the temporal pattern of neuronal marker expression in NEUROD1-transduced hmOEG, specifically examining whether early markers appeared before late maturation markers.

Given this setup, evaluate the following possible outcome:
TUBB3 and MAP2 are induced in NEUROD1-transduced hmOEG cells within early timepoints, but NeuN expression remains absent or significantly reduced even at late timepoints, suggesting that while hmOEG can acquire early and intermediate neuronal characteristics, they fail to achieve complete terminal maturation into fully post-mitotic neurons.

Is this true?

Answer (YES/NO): NO